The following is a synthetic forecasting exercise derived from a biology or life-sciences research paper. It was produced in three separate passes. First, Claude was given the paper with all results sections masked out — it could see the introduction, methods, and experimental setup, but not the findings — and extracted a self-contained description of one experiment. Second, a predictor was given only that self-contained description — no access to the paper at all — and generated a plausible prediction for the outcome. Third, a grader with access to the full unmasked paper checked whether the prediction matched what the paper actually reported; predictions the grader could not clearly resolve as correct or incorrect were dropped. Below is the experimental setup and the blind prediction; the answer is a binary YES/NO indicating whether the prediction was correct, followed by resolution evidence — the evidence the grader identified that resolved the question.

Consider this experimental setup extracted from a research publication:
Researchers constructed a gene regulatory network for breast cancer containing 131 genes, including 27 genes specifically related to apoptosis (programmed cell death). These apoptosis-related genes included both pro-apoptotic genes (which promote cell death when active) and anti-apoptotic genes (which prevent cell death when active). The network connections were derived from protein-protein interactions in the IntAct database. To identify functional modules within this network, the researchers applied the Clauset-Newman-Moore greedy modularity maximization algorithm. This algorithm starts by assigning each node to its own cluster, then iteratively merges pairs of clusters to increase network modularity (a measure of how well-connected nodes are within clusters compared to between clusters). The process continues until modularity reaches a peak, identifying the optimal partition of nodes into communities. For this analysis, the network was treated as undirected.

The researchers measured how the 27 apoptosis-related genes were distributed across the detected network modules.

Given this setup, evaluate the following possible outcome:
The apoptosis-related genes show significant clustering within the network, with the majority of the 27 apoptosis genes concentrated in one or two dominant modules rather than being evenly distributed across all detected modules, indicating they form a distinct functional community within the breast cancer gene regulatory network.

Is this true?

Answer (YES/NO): YES